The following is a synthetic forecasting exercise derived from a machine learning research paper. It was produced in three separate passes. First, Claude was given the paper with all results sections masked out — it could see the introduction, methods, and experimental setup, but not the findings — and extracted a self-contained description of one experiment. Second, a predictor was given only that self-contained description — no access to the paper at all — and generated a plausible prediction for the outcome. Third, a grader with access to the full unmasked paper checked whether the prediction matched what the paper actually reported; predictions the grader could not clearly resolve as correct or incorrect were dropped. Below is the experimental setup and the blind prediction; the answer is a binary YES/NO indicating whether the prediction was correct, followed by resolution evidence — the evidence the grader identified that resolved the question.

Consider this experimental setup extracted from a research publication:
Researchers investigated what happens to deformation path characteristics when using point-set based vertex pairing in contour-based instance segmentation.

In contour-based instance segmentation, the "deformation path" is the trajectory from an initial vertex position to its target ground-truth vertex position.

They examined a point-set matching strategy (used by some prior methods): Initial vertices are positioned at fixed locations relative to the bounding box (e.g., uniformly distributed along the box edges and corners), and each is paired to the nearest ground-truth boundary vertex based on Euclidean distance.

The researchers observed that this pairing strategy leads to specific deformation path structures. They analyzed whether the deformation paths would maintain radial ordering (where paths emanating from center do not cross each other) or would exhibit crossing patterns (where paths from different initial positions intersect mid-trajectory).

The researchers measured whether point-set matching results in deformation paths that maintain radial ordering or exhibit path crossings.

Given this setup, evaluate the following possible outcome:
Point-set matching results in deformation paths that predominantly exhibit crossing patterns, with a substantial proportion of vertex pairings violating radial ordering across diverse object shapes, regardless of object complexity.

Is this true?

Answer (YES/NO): NO